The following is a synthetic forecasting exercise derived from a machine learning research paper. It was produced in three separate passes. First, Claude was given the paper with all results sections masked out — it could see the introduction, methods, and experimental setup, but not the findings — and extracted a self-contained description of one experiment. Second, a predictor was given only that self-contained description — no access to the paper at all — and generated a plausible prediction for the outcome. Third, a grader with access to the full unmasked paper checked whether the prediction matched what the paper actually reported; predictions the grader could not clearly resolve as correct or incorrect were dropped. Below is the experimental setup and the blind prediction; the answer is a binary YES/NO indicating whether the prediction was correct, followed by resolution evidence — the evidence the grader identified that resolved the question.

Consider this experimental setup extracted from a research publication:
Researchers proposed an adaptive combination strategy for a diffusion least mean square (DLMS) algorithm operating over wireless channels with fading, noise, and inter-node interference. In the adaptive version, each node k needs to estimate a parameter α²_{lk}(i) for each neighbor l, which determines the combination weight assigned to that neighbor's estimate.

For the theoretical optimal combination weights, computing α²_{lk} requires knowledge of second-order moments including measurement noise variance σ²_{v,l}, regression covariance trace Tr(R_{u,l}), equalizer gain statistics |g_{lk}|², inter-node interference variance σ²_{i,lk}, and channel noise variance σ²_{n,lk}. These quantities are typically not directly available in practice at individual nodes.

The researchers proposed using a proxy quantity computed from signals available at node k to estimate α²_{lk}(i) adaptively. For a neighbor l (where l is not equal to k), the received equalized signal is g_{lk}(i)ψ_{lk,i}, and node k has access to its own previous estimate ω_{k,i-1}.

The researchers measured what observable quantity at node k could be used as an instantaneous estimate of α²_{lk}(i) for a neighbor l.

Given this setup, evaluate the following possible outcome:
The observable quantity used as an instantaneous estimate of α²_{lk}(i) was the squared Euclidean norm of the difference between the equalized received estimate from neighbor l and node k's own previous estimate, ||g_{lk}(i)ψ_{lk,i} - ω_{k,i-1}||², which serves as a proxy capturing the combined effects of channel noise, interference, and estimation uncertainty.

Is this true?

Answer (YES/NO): YES